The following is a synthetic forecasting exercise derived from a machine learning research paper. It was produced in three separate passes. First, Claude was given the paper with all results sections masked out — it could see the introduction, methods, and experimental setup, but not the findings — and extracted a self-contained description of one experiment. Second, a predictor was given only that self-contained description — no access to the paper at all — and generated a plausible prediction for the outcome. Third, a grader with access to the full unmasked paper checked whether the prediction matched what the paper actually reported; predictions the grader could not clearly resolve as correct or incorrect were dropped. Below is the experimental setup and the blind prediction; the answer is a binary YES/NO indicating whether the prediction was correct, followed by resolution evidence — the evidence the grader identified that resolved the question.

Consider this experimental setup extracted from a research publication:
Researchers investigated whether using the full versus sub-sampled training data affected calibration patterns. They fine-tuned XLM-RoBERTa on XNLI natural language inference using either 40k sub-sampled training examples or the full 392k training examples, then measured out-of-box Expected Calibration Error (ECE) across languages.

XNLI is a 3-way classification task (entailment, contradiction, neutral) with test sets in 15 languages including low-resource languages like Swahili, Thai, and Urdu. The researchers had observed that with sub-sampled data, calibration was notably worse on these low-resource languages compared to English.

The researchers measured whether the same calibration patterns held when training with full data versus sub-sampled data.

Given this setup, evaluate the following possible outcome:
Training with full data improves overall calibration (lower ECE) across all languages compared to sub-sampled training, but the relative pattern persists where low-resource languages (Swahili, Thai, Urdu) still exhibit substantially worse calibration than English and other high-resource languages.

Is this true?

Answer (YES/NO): YES